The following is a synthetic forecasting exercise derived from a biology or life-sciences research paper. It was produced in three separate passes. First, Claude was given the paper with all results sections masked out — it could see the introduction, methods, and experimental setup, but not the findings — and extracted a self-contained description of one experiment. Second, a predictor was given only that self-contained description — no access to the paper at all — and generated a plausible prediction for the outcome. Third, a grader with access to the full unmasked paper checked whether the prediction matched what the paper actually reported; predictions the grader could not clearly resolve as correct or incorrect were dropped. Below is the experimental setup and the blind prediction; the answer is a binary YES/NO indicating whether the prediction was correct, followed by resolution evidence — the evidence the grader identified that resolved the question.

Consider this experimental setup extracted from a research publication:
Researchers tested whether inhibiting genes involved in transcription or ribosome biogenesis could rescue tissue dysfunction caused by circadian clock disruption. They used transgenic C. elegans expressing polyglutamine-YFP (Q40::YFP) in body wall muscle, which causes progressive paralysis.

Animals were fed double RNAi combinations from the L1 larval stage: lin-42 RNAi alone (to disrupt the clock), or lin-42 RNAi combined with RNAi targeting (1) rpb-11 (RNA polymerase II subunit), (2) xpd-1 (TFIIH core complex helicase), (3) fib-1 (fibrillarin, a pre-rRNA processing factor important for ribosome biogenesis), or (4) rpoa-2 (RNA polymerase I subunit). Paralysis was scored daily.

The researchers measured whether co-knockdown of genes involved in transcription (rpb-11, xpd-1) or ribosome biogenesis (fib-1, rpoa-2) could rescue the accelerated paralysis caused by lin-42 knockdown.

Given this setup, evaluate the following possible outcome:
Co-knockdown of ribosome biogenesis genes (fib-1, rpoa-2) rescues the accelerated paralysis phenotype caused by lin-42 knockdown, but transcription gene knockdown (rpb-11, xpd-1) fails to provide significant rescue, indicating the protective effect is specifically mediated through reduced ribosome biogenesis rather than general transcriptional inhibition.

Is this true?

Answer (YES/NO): NO